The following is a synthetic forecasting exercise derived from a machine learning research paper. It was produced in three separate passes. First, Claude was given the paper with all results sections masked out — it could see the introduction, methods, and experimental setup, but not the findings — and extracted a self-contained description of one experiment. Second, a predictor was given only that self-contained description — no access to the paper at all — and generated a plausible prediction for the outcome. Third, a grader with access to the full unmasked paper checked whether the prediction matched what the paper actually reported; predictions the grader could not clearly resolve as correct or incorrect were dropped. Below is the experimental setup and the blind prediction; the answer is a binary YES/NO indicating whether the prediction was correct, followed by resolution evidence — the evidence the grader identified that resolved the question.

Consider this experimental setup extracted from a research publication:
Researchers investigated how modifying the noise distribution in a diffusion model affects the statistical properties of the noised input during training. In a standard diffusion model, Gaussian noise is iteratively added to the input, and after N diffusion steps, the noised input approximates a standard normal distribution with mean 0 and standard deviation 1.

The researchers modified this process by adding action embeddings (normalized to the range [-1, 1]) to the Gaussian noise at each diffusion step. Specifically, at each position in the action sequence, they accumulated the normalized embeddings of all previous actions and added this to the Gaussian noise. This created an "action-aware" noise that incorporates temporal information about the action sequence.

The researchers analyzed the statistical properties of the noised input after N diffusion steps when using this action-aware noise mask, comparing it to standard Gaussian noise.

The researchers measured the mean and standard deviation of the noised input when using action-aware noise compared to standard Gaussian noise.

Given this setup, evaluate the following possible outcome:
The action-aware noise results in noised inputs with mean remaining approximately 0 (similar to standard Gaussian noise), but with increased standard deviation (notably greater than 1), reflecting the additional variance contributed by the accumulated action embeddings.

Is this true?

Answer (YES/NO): NO